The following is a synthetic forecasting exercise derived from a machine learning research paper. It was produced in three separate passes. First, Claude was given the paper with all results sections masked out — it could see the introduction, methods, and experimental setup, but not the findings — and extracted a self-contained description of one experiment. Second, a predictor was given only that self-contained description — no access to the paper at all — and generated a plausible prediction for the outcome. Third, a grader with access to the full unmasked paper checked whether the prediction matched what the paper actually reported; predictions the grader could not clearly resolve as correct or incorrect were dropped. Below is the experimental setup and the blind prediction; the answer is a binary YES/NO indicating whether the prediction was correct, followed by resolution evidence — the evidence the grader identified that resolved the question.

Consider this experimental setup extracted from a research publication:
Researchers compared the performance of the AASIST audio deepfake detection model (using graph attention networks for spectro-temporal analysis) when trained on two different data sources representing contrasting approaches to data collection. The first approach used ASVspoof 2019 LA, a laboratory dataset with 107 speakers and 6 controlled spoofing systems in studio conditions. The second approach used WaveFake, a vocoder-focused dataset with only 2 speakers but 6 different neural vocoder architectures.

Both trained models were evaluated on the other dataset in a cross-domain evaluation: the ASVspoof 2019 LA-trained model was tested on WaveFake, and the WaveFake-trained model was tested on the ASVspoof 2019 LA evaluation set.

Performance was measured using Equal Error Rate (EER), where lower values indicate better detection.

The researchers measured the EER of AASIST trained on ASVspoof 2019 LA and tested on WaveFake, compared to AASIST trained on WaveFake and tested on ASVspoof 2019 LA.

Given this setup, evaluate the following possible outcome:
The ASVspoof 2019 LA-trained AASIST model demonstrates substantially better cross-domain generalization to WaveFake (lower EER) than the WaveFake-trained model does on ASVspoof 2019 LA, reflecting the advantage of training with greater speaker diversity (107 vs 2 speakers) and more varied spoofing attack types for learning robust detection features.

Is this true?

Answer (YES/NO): NO